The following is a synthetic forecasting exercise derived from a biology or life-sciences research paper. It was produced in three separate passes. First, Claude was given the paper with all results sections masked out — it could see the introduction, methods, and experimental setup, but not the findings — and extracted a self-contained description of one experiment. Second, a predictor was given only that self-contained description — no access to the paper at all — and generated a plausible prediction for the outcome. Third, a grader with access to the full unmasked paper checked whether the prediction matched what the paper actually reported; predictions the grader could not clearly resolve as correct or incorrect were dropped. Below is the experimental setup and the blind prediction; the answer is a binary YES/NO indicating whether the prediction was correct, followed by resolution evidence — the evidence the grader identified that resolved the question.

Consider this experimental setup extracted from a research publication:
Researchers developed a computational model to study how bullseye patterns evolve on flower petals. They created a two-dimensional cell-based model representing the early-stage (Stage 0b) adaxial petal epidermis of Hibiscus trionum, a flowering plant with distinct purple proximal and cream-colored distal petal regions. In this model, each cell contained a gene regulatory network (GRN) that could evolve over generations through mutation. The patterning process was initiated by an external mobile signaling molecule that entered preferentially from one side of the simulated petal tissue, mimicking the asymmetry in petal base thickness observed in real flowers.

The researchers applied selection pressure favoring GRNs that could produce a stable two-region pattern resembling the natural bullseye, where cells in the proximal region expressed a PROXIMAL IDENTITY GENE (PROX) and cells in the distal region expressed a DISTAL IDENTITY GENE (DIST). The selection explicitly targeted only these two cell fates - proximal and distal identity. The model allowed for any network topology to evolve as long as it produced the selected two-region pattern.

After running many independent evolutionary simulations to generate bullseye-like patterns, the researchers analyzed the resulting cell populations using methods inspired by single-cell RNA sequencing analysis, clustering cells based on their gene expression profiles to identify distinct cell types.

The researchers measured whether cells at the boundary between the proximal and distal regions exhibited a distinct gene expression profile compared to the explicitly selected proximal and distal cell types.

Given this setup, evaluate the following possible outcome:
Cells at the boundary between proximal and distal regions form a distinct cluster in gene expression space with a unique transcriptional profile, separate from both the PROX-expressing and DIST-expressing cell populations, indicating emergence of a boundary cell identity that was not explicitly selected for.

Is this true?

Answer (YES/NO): YES